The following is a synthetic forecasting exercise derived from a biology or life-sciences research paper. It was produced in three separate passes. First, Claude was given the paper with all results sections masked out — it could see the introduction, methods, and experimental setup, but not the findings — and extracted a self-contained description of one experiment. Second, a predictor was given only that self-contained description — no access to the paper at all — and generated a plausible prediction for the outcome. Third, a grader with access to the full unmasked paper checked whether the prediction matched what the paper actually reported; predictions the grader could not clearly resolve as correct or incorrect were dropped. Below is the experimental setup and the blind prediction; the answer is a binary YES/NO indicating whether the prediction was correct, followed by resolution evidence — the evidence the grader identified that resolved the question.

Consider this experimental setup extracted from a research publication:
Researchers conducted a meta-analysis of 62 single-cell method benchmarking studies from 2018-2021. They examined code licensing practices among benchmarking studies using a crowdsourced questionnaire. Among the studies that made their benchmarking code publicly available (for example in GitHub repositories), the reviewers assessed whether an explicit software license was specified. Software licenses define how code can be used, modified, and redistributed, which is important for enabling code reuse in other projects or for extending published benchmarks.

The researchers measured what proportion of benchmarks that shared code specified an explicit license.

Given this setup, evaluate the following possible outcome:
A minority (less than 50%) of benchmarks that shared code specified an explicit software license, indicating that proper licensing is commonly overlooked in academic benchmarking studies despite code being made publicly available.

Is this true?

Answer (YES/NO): NO